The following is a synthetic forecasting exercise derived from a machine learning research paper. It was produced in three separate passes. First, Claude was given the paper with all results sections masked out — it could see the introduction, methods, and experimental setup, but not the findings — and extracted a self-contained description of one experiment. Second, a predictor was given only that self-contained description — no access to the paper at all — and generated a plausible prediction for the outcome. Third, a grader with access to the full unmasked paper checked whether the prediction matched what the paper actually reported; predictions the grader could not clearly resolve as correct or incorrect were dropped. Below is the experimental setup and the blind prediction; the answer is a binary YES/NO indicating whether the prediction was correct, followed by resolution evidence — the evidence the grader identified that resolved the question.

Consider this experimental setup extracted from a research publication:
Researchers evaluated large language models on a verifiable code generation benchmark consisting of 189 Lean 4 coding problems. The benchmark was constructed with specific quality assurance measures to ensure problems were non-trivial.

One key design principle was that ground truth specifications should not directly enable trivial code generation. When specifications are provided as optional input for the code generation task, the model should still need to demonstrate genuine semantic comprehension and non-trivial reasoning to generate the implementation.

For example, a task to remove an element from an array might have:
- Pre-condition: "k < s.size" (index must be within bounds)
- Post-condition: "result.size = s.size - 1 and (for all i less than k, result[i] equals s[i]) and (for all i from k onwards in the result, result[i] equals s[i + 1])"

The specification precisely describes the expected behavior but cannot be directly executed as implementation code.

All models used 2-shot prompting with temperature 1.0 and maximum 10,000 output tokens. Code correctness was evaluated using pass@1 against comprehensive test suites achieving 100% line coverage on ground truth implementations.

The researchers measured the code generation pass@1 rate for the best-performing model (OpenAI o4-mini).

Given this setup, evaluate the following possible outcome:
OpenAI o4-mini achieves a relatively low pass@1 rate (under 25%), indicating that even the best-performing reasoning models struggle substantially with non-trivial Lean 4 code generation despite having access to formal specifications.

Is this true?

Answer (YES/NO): NO